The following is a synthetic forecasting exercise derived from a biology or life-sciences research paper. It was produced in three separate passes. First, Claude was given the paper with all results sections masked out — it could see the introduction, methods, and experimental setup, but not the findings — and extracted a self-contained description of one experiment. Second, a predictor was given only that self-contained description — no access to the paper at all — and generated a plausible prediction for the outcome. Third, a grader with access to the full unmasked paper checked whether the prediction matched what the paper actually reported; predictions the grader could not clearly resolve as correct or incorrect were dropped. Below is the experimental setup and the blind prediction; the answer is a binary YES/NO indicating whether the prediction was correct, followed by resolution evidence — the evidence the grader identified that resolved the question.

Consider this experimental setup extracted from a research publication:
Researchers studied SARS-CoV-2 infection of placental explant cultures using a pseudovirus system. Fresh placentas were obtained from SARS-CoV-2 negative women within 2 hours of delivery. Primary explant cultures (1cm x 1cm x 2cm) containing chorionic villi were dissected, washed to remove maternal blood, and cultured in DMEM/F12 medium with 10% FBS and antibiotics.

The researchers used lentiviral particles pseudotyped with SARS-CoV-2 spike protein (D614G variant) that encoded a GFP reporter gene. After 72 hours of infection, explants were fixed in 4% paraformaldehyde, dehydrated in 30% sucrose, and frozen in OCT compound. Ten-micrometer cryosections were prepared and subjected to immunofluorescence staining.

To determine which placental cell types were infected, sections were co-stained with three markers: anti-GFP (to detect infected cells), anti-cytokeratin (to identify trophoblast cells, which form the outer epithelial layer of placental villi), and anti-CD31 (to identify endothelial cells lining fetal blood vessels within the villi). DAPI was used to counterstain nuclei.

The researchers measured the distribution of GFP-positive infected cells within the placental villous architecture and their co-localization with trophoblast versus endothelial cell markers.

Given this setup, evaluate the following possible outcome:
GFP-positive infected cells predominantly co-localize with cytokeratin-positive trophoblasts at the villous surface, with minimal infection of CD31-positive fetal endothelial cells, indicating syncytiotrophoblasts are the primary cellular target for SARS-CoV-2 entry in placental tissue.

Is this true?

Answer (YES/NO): YES